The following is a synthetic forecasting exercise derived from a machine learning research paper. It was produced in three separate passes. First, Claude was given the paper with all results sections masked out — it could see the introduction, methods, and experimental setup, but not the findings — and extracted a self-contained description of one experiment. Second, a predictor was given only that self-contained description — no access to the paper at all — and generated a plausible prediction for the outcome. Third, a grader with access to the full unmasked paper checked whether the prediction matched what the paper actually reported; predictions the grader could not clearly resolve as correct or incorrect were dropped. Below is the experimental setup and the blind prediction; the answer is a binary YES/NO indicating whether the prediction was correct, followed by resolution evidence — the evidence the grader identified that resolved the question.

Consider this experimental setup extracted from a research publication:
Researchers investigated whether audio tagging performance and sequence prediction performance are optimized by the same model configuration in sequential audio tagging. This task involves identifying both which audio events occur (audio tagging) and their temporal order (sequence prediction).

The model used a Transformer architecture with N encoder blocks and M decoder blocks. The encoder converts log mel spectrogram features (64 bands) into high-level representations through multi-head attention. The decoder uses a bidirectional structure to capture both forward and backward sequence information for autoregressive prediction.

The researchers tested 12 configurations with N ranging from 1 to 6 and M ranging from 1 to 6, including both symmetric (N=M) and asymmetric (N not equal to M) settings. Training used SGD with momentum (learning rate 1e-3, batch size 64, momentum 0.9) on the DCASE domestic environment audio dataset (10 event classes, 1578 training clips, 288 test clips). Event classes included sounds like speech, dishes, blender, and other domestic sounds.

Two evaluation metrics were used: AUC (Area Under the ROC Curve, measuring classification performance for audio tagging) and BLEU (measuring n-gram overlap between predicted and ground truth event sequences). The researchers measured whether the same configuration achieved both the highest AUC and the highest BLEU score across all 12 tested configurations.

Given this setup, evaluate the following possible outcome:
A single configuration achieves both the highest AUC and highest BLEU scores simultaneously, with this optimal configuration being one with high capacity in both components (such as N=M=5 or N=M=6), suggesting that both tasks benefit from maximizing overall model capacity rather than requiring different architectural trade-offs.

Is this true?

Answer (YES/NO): NO